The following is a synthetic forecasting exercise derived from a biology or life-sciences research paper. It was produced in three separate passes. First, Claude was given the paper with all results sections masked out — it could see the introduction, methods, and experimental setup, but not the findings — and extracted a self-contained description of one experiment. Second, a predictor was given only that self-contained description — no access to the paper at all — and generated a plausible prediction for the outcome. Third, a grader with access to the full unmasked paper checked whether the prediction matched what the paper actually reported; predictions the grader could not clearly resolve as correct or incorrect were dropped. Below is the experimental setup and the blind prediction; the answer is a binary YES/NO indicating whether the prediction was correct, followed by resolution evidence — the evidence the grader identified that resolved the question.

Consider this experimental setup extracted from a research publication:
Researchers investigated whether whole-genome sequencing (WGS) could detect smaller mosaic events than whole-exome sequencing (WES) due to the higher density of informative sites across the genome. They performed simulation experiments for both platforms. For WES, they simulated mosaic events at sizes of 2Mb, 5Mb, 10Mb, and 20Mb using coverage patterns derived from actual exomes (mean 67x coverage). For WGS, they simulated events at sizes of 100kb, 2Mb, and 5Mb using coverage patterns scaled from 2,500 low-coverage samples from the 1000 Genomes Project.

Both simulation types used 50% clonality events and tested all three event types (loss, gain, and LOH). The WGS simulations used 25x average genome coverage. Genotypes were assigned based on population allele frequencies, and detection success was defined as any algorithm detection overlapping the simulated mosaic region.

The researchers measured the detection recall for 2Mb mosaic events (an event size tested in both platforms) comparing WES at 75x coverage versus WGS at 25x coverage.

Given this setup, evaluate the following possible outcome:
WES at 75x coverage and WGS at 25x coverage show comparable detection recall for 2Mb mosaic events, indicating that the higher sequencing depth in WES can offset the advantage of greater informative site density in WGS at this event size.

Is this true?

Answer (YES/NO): NO